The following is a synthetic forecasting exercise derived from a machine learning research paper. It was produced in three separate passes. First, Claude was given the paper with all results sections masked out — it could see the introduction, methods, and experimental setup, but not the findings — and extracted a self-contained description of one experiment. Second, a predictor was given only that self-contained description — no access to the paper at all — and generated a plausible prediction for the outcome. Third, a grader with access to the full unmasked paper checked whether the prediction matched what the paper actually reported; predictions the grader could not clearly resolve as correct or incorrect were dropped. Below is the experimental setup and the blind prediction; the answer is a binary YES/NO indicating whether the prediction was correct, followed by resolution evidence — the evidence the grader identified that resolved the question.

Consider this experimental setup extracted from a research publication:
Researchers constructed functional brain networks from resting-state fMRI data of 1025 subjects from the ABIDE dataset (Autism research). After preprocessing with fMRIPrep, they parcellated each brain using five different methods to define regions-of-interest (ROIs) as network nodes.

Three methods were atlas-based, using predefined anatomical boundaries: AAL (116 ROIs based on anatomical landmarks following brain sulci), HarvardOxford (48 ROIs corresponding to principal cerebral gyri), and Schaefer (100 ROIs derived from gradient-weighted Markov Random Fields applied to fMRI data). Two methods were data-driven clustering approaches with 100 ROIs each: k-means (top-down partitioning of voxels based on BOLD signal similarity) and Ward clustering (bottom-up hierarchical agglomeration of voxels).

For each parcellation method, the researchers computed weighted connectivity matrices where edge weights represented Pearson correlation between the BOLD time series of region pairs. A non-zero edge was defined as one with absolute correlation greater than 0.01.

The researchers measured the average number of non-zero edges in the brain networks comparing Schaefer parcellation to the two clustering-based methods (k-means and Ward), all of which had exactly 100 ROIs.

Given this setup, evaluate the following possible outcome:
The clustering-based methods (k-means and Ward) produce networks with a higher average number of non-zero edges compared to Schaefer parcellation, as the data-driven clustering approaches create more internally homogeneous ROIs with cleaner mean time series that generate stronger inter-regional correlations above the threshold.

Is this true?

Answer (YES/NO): NO